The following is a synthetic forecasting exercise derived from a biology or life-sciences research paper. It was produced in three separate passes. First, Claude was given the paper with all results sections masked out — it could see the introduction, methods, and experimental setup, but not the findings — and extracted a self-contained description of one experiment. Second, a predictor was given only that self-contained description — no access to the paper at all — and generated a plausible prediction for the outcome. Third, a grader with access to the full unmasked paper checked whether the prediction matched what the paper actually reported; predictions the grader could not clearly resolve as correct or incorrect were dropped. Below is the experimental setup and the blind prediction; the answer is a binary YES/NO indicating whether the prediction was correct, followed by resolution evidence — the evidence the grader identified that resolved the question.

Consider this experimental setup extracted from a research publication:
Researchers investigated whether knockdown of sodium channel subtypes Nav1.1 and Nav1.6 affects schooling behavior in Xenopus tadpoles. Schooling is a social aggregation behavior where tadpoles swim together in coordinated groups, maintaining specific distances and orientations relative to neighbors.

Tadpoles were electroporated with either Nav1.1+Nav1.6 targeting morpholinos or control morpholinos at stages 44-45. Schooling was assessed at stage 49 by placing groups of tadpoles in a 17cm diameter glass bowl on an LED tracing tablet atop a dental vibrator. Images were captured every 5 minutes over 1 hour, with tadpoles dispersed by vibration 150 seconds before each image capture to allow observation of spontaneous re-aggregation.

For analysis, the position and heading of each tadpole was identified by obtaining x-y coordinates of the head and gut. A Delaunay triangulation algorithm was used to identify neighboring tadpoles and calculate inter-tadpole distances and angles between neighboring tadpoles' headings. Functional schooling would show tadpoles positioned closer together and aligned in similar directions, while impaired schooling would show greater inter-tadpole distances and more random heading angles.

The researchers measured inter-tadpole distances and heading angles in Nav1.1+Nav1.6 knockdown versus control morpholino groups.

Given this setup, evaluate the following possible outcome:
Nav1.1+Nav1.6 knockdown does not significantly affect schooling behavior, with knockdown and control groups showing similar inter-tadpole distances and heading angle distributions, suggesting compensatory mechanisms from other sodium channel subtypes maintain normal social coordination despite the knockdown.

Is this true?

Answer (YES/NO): NO